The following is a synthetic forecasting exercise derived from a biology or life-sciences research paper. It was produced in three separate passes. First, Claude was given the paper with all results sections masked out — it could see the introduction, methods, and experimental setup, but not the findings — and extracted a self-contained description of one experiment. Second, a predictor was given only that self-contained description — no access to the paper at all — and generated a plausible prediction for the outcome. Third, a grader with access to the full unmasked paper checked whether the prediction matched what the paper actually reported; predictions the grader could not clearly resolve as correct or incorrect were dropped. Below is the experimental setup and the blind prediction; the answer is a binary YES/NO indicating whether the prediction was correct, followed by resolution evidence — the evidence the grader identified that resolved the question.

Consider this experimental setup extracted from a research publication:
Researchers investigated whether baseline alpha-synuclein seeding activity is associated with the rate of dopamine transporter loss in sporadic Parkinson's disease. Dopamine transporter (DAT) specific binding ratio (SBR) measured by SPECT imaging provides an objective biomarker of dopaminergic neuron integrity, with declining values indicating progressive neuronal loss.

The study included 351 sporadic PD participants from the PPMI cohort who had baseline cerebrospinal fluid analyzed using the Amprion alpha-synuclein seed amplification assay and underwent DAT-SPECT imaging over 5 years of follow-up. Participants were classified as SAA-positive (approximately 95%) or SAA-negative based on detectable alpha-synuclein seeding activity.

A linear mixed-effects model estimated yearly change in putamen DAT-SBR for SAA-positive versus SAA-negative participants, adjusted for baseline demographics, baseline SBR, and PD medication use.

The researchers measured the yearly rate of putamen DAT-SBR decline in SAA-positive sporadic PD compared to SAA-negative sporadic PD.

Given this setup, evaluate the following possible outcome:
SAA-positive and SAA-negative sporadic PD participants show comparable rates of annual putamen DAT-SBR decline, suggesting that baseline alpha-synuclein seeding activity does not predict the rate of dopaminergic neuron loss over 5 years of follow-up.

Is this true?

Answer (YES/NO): YES